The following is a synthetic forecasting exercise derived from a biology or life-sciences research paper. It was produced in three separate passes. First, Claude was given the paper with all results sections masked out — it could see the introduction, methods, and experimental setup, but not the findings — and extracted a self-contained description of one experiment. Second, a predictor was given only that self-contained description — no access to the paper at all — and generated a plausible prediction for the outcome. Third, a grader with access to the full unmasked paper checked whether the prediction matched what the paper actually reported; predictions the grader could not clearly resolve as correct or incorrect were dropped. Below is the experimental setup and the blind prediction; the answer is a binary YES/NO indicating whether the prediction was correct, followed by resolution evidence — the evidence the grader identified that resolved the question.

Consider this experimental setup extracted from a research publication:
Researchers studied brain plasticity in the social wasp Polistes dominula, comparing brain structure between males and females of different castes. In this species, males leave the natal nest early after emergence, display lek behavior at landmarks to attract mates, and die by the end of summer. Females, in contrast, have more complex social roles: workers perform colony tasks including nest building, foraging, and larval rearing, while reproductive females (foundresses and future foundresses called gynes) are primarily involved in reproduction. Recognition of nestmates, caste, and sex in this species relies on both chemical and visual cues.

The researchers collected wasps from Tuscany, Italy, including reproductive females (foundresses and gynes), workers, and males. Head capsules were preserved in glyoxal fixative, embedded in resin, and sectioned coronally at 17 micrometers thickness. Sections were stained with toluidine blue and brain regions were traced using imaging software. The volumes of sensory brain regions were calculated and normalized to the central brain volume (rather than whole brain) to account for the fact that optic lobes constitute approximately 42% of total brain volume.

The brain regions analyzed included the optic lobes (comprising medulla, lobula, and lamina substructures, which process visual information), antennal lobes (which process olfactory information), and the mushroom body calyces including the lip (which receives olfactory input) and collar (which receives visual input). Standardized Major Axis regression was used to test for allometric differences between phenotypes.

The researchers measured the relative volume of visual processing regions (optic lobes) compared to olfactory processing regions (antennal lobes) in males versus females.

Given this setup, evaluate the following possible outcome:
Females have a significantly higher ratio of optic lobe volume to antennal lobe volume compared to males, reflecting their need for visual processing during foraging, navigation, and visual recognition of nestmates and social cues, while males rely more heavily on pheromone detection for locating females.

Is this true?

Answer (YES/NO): NO